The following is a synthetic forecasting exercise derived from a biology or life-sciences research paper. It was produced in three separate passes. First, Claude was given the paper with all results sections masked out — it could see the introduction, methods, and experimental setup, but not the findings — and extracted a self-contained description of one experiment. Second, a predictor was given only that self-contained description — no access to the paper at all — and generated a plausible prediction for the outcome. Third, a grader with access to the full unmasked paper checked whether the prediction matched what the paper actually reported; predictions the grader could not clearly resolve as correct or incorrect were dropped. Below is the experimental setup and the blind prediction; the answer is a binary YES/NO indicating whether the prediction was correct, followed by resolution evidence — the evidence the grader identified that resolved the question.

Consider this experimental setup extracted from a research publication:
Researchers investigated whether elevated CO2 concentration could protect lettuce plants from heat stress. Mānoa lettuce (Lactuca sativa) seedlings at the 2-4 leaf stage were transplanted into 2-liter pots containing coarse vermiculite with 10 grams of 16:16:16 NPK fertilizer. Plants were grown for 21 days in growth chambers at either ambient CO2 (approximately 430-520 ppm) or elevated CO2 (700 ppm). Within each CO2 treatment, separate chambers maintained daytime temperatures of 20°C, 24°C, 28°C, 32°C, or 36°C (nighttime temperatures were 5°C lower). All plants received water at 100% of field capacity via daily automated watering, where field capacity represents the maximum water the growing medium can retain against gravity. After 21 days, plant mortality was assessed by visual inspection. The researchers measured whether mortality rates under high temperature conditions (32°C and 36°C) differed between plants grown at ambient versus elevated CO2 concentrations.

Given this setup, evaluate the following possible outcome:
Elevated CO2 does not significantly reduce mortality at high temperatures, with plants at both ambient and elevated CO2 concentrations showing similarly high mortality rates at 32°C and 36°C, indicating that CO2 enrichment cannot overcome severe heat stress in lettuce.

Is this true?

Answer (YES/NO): NO